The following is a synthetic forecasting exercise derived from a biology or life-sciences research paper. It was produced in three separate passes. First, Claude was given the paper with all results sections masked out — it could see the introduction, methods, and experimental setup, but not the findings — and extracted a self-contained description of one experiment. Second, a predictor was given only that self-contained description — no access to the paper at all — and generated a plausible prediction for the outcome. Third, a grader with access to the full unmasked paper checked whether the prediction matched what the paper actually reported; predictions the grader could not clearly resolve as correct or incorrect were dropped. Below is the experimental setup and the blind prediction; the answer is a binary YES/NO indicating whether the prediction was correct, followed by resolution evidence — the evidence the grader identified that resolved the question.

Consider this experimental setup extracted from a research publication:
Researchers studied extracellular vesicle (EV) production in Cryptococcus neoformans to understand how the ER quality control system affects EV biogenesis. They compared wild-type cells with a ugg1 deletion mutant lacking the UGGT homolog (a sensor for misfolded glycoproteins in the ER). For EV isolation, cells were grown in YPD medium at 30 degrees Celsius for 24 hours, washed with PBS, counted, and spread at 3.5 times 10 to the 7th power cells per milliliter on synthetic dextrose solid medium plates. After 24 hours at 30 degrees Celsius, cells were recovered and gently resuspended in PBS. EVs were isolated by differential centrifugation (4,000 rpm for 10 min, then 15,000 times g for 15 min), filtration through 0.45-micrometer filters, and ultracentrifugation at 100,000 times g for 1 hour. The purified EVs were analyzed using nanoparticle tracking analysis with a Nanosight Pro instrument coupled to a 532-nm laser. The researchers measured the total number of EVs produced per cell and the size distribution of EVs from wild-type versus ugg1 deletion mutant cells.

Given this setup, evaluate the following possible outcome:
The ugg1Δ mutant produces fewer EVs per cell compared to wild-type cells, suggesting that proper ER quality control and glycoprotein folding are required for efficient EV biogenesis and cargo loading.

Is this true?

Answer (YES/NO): YES